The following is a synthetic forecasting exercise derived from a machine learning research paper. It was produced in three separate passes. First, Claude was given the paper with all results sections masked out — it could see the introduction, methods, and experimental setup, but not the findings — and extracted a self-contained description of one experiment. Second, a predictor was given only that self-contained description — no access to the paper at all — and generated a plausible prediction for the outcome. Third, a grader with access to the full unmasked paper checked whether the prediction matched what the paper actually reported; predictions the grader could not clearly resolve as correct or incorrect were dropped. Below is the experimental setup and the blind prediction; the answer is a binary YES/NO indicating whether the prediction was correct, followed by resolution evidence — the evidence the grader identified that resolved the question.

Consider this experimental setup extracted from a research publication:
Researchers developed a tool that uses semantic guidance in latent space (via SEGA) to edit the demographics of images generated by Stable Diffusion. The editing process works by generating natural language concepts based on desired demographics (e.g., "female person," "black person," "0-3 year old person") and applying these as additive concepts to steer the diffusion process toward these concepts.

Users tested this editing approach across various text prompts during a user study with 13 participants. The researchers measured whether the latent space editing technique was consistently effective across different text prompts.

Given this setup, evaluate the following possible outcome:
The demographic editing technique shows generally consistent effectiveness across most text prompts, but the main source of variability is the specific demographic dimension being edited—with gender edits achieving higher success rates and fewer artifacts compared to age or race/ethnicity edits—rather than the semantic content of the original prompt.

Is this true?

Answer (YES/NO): NO